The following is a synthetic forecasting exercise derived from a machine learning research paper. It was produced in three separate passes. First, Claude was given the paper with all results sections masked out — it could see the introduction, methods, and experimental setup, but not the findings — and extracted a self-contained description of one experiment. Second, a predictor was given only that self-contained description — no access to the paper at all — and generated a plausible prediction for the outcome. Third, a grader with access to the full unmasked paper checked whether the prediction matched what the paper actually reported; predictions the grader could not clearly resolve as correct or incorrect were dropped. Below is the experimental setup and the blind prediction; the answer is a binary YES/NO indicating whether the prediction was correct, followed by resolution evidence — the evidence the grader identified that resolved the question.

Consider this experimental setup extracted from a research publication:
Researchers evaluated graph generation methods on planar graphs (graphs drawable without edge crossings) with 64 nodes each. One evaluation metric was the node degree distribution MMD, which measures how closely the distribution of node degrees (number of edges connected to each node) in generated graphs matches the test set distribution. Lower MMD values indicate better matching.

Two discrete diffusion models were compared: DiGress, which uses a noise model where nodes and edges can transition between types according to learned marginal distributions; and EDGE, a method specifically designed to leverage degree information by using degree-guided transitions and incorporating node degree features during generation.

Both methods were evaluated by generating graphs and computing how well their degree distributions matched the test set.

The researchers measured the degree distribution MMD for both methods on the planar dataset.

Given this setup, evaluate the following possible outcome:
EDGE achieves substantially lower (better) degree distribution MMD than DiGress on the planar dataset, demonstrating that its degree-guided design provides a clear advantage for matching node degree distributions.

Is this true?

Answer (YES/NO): NO